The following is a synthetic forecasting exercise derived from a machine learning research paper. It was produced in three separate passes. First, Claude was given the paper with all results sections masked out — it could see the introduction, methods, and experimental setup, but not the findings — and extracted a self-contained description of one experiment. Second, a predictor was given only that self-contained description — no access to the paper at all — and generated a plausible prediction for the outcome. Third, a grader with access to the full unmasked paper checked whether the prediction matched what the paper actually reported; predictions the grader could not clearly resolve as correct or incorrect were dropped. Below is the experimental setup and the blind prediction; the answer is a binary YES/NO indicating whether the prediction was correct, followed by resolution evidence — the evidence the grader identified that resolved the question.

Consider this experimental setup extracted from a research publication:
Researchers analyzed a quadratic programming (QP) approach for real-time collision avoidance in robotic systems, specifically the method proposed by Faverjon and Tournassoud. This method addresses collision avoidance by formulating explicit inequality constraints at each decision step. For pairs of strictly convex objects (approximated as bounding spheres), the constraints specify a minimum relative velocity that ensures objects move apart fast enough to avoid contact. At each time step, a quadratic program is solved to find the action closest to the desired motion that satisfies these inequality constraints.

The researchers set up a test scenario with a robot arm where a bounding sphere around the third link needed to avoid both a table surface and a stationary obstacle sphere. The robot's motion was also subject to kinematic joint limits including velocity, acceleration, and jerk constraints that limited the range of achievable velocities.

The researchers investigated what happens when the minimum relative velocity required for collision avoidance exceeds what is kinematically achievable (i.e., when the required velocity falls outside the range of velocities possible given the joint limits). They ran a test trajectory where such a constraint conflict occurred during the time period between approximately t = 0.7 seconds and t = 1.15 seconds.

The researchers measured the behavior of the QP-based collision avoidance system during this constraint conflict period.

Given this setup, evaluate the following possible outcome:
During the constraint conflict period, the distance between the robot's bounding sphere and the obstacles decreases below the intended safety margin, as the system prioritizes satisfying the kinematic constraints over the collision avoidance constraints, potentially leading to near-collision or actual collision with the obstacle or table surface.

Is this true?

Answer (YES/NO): NO